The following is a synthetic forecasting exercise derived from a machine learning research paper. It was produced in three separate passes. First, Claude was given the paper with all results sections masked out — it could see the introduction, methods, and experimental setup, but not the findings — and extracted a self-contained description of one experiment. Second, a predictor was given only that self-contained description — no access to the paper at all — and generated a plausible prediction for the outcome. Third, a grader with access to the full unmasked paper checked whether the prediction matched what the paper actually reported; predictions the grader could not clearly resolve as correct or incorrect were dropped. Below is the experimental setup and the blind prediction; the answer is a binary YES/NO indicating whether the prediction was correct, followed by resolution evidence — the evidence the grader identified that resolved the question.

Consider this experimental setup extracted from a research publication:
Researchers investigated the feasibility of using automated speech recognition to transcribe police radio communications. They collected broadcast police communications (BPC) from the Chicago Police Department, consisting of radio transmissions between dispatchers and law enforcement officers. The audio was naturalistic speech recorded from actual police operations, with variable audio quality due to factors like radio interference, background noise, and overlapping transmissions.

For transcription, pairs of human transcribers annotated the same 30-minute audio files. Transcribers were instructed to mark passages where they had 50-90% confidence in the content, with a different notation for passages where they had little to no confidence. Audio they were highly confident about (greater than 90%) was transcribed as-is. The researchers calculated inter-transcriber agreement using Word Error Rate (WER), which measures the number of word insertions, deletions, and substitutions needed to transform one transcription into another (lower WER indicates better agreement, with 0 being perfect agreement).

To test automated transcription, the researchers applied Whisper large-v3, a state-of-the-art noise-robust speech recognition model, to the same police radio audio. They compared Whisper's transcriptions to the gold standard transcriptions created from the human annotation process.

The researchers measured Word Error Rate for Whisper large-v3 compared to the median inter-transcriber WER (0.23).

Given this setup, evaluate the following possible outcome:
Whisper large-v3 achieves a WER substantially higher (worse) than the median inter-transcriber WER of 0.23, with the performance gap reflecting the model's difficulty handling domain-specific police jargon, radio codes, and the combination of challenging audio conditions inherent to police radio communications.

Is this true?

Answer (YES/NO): YES